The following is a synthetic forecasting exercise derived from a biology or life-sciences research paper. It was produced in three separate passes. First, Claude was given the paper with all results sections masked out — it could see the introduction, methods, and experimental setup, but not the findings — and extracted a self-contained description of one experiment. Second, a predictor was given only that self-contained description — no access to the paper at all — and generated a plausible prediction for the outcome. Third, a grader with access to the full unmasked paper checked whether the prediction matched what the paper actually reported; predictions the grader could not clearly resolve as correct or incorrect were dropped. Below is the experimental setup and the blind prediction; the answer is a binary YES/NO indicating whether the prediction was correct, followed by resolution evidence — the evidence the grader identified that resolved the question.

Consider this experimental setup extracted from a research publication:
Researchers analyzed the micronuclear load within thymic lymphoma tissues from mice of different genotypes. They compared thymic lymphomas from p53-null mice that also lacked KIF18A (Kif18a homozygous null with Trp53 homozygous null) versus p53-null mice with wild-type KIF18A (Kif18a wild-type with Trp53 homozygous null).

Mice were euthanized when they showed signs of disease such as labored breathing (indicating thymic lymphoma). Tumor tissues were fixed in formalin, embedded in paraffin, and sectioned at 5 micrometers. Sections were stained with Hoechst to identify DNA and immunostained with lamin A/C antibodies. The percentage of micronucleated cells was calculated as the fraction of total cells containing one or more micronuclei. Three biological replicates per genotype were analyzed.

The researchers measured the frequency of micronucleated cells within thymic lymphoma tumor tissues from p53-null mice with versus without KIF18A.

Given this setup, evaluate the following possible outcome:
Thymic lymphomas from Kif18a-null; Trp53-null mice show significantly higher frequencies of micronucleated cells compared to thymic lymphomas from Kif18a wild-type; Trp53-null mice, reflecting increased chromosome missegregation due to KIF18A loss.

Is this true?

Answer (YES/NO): YES